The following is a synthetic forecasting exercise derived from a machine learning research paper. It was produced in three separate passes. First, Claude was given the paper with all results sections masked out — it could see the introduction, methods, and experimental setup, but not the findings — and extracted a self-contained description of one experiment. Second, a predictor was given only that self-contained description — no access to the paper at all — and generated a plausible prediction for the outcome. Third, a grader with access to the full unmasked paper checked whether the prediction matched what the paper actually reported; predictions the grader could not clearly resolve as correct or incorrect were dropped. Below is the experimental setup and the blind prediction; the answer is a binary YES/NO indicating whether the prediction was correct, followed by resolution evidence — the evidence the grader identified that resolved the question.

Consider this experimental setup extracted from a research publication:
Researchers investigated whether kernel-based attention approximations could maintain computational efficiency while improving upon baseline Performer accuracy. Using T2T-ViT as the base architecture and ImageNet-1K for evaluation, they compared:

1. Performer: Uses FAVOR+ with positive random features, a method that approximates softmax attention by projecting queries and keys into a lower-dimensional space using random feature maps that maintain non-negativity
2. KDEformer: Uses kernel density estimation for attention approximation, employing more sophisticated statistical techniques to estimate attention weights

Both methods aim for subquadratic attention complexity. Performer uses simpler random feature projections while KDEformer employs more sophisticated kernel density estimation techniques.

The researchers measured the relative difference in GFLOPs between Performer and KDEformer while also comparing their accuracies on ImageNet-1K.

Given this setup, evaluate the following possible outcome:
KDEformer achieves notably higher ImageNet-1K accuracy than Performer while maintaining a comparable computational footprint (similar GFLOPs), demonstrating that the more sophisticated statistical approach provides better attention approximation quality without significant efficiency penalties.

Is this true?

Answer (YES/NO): NO